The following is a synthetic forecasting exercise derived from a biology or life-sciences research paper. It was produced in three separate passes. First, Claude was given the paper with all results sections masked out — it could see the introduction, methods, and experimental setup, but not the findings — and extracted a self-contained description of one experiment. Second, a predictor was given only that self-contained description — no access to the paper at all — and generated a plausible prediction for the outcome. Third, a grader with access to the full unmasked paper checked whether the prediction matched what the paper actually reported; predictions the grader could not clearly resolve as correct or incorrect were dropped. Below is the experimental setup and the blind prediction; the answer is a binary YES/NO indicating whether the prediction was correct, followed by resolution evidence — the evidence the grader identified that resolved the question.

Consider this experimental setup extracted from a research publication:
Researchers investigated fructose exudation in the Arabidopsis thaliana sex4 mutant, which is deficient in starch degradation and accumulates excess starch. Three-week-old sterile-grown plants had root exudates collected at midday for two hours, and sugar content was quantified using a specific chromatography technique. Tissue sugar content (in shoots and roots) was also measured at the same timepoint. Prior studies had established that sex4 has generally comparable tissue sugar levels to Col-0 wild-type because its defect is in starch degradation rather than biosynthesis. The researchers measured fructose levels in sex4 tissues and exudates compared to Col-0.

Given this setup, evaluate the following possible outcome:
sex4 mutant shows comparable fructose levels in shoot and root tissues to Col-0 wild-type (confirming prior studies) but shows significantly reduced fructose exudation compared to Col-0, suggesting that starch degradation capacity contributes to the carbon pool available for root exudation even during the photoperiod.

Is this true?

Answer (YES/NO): NO